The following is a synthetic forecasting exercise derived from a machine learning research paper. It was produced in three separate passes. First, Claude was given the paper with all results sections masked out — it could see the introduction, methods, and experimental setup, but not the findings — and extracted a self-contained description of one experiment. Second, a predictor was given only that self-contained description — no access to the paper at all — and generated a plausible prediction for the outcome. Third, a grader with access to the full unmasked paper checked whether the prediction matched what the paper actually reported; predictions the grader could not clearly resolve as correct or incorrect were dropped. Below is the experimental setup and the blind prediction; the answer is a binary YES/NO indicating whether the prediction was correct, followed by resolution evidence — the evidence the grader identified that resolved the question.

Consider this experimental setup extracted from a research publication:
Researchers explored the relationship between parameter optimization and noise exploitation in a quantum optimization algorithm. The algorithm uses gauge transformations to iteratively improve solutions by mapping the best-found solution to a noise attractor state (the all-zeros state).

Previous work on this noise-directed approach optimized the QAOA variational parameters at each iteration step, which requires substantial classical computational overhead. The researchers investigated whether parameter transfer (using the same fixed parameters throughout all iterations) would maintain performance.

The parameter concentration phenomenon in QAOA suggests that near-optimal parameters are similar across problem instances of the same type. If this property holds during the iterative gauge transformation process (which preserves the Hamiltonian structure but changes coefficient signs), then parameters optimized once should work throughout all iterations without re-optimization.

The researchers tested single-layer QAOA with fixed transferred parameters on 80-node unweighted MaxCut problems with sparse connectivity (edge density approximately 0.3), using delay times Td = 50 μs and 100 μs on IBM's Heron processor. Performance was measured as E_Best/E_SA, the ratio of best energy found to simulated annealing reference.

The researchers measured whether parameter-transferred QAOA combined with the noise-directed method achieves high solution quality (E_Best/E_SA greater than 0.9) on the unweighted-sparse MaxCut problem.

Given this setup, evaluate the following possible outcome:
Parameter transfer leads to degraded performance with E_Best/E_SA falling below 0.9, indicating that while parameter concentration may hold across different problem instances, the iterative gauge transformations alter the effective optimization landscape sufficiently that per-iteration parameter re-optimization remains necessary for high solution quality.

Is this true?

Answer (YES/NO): NO